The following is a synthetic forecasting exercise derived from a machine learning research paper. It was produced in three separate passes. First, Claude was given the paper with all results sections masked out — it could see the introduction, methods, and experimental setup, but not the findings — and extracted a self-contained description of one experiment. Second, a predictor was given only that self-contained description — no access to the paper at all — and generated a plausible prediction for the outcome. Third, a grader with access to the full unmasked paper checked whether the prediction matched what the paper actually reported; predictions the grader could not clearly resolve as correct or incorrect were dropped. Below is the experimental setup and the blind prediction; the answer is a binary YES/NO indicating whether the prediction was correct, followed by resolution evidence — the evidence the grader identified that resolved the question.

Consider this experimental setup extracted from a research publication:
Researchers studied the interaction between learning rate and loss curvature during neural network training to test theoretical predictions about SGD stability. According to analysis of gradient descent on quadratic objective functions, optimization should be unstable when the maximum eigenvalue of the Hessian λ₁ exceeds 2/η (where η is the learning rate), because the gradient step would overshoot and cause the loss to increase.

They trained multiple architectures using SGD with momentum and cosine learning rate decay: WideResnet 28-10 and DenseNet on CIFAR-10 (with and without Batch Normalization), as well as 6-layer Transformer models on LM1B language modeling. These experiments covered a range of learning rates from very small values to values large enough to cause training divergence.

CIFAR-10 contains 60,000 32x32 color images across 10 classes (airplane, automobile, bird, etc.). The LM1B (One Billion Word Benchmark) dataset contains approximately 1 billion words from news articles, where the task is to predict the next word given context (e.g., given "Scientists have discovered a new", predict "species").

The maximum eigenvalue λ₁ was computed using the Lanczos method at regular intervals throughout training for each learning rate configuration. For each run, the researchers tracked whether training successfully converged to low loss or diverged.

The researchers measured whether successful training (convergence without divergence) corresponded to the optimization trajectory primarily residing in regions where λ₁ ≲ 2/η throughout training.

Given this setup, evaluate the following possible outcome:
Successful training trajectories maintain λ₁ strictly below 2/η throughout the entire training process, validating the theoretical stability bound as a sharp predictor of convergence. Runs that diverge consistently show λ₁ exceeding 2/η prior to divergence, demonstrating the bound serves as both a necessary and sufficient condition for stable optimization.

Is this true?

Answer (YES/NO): NO